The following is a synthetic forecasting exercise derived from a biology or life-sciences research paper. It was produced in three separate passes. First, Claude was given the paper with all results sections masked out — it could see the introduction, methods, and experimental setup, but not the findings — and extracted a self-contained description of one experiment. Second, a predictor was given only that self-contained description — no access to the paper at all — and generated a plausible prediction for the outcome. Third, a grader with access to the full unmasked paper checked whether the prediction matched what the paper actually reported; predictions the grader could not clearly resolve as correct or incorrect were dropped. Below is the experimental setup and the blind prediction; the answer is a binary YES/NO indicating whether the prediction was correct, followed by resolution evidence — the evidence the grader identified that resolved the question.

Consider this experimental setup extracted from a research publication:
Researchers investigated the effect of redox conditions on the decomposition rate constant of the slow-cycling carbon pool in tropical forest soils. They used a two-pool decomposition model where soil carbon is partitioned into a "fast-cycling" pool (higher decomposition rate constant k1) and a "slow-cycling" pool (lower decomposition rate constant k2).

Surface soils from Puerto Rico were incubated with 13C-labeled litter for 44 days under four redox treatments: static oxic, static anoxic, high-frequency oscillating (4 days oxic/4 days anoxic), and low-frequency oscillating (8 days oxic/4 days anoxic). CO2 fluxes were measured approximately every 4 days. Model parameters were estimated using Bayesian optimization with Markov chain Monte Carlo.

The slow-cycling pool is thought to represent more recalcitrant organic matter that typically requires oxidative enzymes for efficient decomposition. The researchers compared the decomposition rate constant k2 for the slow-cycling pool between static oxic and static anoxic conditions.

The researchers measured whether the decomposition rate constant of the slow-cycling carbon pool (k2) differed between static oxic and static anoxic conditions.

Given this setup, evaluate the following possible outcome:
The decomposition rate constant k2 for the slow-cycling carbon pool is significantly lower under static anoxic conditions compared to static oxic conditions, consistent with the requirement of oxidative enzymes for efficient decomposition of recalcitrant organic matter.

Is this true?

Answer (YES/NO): YES